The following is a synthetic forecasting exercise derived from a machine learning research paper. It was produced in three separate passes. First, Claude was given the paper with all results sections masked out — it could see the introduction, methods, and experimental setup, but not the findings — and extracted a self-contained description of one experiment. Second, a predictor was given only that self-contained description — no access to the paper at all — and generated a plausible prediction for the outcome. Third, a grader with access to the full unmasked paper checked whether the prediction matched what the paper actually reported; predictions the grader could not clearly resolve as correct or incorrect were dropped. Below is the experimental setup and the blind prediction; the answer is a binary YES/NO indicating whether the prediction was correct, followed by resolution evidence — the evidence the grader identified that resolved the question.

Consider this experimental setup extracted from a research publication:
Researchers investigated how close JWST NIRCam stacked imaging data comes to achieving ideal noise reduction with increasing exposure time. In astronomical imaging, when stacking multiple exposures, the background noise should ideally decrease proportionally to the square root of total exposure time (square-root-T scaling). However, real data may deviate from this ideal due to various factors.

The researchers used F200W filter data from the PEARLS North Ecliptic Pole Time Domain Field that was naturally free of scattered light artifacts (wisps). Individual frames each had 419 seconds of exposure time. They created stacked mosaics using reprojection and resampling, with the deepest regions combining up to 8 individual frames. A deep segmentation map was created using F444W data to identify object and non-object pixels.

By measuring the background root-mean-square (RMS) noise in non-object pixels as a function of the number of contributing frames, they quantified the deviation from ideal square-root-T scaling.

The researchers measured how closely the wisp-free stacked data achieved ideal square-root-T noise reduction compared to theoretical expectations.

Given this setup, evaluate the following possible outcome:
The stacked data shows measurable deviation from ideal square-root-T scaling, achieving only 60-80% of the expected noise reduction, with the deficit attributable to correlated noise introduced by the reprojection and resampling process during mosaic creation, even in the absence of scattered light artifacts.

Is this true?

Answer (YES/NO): NO